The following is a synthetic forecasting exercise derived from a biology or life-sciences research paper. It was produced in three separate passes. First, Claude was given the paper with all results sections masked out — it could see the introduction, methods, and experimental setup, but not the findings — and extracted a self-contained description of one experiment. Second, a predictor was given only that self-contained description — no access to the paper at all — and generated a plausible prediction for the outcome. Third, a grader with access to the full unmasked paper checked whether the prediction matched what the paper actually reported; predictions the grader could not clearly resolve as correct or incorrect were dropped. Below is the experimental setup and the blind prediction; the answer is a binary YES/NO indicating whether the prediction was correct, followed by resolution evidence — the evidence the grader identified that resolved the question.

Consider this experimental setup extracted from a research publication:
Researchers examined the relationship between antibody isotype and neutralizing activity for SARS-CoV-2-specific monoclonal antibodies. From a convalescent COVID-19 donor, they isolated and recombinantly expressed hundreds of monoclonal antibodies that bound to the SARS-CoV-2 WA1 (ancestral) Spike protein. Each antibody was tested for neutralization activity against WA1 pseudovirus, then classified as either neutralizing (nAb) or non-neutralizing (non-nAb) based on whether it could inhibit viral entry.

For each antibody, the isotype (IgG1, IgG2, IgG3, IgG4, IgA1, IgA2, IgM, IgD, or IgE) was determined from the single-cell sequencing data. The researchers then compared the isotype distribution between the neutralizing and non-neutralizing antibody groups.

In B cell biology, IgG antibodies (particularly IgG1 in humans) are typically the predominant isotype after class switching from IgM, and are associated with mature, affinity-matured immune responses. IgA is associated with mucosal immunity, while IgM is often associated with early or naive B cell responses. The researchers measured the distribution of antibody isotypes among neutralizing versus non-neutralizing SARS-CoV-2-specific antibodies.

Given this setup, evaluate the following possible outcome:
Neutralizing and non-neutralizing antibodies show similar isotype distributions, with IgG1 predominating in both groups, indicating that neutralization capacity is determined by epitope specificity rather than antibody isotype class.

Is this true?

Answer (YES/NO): NO